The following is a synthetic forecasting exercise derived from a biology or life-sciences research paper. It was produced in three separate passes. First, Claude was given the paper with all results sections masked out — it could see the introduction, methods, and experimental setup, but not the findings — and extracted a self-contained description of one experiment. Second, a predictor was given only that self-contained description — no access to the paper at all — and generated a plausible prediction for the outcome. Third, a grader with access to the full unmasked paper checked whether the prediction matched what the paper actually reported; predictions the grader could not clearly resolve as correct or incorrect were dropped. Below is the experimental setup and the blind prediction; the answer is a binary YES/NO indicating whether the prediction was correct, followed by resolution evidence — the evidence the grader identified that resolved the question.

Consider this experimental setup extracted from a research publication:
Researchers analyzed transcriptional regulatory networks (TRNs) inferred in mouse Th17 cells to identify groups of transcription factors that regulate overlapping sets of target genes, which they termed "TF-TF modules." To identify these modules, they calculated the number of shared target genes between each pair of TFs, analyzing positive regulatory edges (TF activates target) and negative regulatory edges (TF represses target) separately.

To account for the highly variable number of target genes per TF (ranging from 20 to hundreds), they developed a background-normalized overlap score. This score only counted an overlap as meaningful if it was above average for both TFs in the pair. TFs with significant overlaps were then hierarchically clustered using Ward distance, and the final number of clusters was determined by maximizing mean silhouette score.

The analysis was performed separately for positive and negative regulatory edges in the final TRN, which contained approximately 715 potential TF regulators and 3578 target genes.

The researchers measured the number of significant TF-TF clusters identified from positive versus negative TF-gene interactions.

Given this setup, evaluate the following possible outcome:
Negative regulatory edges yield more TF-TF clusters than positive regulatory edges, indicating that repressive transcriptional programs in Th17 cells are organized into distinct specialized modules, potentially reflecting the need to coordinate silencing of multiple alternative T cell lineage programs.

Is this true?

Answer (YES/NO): NO